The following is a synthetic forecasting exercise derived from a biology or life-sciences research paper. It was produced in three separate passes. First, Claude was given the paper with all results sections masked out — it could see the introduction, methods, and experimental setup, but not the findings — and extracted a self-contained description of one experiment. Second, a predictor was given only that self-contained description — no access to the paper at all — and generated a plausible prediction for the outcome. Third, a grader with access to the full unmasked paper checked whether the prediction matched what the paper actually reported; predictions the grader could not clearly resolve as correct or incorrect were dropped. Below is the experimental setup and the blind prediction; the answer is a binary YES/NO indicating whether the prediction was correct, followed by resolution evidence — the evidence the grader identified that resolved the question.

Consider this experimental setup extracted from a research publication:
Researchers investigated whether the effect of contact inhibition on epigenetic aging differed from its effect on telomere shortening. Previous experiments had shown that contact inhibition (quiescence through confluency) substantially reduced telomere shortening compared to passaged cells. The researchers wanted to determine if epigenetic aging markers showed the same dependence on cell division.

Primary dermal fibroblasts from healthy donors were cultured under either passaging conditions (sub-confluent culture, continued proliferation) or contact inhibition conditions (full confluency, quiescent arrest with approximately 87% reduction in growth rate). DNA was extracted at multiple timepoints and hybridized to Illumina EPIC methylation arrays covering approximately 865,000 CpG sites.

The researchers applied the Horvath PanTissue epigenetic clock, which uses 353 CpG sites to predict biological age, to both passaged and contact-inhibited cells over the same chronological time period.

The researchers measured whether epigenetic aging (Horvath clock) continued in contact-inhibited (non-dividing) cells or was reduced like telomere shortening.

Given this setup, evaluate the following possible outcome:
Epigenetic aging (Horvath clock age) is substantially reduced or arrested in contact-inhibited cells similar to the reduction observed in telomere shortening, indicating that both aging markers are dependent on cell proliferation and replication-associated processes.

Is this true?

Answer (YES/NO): YES